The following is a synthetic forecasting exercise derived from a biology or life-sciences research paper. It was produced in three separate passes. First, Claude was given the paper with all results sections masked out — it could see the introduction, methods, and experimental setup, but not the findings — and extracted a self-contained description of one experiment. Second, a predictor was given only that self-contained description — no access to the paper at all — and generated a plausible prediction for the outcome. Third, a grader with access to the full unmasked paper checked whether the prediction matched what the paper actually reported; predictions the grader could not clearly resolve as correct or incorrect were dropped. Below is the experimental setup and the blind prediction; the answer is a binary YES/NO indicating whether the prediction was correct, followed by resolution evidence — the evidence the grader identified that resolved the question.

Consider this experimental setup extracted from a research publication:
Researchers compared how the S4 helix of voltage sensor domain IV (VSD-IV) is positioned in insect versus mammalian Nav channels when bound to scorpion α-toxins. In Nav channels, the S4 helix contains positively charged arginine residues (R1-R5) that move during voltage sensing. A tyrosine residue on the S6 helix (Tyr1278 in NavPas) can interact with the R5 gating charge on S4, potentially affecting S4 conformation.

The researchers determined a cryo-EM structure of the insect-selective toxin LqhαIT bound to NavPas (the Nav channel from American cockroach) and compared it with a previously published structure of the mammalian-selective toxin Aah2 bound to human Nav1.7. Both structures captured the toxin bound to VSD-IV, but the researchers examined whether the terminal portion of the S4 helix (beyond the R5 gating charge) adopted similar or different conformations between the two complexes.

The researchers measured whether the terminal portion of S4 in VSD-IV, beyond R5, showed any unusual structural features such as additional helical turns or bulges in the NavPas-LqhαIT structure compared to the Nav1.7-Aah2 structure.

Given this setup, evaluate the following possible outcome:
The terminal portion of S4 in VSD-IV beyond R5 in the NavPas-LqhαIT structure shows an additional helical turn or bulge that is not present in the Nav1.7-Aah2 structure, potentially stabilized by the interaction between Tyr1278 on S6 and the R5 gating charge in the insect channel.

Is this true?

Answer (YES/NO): YES